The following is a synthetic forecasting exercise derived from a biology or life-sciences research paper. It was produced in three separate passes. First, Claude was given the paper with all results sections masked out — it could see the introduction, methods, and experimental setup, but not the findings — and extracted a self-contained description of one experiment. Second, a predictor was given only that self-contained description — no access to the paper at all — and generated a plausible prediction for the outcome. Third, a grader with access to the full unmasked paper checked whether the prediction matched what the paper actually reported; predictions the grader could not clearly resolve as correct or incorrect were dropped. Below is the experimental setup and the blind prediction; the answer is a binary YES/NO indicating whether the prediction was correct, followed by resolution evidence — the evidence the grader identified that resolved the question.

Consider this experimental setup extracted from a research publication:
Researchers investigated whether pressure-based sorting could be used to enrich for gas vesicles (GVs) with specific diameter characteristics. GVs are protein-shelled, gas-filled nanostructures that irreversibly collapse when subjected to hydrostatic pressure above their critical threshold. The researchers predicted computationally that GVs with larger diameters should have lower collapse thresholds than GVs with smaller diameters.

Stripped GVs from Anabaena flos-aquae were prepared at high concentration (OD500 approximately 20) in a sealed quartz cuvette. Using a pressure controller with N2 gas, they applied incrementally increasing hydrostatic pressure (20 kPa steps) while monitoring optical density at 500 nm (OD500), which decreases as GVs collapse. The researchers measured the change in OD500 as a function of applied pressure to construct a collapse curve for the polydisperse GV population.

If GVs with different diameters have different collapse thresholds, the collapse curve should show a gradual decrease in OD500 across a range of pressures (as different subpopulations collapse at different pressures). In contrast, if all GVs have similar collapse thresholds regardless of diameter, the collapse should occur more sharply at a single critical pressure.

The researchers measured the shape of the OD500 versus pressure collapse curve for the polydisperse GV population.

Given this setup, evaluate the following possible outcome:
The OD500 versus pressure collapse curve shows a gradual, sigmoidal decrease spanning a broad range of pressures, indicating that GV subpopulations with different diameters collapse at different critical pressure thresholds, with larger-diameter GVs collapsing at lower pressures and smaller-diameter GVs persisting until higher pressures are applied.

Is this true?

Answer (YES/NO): YES